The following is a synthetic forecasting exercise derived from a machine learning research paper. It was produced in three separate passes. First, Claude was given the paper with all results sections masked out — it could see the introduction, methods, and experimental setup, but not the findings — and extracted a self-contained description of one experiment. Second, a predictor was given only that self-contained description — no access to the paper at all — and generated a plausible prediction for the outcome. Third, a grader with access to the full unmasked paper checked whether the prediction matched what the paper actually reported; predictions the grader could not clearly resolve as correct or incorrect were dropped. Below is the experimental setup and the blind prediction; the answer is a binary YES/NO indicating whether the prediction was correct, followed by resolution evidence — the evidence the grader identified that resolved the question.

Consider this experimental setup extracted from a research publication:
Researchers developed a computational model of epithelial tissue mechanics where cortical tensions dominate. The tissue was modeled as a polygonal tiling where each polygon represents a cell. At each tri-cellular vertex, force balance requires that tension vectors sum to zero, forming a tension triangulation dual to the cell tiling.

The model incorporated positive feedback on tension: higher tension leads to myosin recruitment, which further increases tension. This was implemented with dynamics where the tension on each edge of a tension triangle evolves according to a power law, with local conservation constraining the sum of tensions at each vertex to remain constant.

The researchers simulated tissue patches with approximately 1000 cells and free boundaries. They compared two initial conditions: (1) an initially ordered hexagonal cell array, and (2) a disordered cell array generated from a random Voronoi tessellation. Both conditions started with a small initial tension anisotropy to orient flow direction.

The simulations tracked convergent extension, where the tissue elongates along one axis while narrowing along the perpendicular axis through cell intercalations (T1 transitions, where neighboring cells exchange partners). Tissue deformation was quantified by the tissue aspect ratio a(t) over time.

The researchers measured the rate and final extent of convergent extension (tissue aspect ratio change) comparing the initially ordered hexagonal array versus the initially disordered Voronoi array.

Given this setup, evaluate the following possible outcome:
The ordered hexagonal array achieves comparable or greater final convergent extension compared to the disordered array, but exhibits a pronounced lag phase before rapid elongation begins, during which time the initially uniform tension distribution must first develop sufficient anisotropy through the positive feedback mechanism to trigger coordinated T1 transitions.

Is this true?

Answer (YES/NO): NO